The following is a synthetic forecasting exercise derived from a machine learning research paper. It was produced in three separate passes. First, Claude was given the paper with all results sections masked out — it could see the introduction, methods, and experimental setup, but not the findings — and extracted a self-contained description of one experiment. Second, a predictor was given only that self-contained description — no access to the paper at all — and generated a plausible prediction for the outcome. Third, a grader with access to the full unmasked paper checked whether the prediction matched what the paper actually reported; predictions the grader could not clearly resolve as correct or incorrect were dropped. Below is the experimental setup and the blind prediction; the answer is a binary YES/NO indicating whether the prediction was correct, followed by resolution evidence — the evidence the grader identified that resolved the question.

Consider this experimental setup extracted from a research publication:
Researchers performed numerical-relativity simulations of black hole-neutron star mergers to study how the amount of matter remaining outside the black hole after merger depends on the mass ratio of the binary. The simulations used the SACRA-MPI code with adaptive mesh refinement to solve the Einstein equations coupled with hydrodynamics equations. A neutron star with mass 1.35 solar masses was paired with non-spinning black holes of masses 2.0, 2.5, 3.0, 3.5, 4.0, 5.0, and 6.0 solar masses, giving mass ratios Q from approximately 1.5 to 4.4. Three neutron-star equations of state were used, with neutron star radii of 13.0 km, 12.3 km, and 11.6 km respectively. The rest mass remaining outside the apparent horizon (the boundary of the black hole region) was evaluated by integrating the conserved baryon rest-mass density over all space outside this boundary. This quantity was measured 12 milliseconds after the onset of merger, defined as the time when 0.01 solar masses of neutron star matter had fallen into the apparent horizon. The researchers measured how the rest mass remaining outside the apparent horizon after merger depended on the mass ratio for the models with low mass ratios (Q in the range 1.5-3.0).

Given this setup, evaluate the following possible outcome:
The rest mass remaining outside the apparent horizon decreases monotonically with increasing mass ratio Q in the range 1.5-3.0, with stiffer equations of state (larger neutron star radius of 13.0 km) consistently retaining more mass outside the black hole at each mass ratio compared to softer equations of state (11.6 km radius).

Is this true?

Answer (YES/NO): NO